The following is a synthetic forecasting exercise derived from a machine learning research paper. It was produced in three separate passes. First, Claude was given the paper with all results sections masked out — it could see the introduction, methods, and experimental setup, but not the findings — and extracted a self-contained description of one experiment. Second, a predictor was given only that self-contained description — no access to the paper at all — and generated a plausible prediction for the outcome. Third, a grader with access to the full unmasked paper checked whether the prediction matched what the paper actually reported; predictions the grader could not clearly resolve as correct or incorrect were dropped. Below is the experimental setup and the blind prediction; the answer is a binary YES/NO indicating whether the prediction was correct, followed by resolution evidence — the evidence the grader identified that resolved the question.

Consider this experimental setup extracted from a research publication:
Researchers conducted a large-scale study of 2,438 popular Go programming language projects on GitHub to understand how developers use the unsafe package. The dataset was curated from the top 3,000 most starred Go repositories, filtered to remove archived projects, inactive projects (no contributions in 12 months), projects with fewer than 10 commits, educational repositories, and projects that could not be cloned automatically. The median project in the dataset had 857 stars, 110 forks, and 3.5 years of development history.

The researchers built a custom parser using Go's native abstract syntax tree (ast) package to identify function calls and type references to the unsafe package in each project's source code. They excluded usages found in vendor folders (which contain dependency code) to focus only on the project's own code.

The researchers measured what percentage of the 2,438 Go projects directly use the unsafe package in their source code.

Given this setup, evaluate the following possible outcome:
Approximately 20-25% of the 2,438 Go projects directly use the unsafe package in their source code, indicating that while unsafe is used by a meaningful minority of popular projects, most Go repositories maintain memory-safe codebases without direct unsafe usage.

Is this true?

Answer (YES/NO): YES